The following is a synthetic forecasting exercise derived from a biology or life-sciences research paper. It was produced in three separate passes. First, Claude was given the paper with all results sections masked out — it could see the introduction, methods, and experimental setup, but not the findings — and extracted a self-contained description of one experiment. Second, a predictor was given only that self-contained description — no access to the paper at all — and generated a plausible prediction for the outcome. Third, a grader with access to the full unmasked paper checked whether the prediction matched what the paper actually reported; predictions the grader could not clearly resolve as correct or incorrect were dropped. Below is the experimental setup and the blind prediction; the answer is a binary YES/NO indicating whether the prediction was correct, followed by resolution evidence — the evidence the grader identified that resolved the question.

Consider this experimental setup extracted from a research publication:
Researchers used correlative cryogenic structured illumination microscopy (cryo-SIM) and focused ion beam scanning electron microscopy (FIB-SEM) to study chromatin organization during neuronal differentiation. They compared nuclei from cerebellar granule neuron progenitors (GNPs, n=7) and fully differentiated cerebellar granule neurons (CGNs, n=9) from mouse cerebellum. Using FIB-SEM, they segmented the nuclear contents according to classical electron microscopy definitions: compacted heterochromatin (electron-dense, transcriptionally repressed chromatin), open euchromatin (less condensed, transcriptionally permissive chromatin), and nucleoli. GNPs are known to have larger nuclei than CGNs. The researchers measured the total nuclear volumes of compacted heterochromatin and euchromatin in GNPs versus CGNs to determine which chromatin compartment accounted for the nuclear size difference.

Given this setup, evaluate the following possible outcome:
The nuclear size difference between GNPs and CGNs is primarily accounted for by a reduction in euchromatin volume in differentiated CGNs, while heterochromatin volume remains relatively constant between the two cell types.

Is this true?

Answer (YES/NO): YES